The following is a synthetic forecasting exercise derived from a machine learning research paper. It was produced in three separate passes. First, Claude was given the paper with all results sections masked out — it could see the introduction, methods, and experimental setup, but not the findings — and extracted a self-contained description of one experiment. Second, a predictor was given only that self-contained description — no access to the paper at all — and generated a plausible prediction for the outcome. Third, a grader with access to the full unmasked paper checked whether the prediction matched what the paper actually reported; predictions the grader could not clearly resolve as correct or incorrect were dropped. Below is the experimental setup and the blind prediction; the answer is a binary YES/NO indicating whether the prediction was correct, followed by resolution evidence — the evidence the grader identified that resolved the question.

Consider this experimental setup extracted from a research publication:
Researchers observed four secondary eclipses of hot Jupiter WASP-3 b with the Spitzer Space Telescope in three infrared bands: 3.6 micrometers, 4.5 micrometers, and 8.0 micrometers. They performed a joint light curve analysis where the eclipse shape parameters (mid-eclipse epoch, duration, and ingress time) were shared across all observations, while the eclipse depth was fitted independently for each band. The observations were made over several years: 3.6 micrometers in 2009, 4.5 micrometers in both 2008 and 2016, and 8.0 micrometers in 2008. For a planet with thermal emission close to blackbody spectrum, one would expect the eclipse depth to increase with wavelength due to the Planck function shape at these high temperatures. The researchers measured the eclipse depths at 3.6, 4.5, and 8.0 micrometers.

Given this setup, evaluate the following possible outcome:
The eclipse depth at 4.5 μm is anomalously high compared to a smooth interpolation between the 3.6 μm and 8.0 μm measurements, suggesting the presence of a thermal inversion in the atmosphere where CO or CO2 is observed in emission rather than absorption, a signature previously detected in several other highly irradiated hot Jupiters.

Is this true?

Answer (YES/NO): NO